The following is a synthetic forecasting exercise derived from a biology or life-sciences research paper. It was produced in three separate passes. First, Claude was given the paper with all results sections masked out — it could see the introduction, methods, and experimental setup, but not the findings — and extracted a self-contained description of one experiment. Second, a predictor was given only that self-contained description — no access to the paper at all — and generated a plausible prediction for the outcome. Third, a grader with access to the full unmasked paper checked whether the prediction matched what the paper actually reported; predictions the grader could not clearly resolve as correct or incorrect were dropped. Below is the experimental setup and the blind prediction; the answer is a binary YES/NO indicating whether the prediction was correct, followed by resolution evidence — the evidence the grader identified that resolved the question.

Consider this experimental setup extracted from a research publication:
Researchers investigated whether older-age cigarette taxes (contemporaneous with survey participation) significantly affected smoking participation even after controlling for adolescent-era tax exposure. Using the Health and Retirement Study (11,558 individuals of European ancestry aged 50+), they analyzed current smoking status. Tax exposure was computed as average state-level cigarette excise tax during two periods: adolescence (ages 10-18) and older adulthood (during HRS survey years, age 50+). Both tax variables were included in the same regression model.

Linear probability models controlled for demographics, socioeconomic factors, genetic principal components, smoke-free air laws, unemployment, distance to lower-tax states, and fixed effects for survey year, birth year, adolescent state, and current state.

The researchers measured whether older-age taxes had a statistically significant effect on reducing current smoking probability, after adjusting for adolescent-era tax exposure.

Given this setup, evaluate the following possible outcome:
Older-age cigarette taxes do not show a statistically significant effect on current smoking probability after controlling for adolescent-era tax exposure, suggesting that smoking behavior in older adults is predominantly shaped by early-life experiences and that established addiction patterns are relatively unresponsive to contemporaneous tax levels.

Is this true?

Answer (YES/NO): NO